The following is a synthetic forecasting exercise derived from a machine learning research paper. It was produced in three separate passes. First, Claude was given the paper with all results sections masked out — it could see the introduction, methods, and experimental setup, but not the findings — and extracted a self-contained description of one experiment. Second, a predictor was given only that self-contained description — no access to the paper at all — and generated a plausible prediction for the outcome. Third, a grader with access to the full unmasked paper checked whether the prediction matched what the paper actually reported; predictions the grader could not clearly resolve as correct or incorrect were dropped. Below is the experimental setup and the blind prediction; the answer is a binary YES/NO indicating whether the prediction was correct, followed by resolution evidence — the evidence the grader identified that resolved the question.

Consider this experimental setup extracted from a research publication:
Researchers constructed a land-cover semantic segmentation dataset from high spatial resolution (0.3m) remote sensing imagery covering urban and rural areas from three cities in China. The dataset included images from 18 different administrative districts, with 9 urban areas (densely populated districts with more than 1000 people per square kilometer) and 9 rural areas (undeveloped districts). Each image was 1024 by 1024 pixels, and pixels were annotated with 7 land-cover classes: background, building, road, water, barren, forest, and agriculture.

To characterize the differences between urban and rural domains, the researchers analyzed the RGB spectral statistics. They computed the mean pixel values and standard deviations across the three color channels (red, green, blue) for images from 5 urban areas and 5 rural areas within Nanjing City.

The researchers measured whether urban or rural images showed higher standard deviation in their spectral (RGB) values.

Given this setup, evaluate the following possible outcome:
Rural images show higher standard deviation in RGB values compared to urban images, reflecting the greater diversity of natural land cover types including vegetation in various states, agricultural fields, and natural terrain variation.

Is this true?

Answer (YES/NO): NO